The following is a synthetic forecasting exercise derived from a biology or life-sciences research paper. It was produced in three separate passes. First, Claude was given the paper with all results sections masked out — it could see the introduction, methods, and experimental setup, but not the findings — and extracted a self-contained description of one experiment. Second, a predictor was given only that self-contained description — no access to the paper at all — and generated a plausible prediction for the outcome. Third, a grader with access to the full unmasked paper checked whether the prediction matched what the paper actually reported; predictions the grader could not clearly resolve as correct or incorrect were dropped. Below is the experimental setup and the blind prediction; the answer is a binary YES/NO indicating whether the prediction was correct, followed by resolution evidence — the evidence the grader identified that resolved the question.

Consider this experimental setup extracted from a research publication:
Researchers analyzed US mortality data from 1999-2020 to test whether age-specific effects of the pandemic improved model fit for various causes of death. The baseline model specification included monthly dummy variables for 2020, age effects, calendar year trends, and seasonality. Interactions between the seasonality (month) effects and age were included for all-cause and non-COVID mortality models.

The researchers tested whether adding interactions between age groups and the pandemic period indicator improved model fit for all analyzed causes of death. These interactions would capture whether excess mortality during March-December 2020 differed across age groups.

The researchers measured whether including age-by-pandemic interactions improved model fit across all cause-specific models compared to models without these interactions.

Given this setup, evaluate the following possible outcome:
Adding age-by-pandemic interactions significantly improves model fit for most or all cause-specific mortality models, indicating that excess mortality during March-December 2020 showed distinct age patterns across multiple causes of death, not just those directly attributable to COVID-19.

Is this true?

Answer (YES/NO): YES